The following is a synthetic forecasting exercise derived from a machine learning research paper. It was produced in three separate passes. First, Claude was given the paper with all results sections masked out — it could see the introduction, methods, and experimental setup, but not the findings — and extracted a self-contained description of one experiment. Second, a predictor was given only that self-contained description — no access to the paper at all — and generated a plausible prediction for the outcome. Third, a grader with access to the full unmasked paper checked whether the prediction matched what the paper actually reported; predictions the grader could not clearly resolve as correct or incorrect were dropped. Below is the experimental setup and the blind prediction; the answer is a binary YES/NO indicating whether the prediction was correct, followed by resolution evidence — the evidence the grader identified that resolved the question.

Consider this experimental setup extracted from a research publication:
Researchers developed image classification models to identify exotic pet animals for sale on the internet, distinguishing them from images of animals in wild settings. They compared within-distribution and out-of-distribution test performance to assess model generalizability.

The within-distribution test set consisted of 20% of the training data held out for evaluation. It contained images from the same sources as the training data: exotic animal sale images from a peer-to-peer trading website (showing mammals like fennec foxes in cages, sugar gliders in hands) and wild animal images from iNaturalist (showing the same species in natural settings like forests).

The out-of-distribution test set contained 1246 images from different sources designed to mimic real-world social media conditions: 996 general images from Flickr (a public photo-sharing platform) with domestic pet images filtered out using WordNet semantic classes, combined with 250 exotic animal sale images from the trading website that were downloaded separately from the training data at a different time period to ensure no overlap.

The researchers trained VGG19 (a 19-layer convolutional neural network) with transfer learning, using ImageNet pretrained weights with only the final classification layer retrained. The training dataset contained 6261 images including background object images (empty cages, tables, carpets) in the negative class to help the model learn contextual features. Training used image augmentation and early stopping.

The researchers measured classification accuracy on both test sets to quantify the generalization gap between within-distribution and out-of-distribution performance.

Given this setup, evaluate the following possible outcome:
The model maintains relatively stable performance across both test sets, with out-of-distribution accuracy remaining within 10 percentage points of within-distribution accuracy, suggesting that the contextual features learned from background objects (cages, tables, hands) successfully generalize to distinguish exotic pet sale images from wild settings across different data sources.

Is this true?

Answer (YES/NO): NO